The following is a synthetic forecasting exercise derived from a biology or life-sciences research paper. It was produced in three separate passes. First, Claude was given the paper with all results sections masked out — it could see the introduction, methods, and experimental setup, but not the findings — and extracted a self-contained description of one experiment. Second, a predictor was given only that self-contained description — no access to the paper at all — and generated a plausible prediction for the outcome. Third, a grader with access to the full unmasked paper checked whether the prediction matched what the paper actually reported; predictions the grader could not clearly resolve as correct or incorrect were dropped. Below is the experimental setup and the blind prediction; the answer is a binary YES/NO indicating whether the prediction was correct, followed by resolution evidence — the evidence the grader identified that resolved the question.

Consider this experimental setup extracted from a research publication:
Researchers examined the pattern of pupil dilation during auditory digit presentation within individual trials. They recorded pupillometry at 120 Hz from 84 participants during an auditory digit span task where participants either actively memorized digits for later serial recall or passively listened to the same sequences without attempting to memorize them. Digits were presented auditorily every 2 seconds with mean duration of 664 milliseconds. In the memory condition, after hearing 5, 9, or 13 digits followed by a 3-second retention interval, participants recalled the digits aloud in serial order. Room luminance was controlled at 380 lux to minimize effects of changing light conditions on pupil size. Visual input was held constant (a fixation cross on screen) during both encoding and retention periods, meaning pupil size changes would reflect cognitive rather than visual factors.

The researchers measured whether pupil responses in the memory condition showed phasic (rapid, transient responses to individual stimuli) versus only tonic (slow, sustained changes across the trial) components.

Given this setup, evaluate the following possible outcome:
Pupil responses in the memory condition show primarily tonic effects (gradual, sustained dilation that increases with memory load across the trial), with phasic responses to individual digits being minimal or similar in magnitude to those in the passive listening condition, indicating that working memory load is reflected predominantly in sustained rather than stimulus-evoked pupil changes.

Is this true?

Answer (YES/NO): NO